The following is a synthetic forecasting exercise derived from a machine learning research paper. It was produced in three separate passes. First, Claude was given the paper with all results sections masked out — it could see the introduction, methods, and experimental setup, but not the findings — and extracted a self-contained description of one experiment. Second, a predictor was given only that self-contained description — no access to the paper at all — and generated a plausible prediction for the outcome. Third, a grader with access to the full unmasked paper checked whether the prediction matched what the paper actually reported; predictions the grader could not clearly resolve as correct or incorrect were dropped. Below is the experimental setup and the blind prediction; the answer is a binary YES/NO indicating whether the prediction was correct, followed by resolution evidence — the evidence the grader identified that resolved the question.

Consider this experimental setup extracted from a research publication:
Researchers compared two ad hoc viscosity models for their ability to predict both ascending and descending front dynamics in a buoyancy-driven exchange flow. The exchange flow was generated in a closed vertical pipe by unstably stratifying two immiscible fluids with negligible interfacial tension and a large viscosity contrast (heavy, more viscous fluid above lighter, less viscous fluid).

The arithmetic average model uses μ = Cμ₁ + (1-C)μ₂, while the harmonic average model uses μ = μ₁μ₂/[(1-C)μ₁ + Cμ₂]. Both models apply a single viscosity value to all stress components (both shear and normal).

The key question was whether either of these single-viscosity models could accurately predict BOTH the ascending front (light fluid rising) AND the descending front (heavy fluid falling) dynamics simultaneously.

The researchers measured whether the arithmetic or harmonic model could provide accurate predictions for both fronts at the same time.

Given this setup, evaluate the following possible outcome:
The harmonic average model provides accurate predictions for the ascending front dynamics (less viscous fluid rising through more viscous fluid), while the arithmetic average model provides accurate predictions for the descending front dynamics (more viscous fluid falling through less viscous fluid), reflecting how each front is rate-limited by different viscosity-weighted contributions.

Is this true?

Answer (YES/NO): NO